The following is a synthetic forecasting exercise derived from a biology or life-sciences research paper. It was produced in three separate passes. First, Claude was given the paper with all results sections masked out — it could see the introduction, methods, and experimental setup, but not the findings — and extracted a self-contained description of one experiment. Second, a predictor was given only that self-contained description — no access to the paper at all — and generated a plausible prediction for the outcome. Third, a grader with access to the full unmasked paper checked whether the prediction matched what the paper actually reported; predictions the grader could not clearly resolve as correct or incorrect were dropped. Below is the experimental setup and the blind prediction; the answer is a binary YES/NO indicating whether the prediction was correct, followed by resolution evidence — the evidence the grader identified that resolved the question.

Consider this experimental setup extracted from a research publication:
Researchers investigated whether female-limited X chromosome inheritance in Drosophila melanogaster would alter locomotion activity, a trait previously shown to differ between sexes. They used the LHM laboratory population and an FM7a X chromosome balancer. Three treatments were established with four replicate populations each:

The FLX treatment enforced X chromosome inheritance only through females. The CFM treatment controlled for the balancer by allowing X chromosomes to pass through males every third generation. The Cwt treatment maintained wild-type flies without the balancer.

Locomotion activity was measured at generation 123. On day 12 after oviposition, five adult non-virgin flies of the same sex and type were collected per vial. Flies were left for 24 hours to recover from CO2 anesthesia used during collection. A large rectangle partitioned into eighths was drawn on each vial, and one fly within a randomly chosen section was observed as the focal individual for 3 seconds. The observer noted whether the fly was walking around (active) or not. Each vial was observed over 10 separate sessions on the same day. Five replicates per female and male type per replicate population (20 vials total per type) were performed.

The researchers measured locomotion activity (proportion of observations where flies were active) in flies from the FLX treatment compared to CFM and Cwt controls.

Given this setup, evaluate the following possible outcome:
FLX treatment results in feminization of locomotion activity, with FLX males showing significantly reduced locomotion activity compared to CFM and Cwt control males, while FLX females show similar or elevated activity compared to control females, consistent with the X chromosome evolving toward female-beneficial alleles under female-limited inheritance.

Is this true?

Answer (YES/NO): NO